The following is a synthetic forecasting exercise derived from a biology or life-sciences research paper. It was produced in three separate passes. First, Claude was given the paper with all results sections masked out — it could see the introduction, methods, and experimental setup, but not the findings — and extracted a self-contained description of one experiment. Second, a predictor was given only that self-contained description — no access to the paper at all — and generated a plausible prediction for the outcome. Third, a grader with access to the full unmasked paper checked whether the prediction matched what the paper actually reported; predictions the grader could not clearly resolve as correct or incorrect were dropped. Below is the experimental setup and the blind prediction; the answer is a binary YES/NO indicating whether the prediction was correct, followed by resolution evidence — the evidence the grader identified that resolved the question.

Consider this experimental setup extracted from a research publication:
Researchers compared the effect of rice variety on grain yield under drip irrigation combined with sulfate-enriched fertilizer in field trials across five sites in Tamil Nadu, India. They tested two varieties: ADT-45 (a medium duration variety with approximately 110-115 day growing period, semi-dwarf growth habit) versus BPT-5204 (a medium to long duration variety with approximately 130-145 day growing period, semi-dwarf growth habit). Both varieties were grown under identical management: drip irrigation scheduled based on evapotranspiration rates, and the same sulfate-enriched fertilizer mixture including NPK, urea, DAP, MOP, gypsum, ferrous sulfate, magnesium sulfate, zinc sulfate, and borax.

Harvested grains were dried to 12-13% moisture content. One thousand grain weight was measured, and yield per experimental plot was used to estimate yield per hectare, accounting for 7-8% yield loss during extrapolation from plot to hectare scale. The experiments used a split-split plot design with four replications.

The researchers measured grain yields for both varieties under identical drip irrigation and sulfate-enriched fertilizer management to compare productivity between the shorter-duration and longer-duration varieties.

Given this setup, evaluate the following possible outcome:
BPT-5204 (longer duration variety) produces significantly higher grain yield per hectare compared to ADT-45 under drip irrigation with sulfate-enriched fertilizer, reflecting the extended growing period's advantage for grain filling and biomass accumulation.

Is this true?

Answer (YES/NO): YES